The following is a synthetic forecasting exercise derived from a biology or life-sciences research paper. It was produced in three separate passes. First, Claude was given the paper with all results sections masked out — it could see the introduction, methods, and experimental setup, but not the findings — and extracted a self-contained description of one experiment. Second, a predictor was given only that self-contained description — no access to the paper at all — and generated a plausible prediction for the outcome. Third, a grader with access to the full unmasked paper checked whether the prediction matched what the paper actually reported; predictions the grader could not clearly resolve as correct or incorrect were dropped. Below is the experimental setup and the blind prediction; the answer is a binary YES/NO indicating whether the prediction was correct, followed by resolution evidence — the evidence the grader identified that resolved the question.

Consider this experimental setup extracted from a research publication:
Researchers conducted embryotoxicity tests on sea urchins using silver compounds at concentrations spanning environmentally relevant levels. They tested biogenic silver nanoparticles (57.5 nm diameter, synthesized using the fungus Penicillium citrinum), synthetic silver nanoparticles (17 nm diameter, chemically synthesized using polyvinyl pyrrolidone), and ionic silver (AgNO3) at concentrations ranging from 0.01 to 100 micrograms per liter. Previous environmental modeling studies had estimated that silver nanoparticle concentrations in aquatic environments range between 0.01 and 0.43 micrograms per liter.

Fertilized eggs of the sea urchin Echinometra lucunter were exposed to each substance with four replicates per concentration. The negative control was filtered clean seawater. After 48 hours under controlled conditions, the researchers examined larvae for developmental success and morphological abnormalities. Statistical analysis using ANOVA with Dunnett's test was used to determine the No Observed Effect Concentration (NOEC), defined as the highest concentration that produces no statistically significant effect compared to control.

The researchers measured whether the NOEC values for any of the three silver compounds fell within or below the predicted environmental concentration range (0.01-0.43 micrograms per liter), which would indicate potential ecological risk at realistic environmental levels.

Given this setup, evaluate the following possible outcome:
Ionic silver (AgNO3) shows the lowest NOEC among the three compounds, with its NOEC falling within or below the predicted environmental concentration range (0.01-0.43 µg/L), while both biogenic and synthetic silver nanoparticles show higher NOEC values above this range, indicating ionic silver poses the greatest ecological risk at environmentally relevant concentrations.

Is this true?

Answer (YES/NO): NO